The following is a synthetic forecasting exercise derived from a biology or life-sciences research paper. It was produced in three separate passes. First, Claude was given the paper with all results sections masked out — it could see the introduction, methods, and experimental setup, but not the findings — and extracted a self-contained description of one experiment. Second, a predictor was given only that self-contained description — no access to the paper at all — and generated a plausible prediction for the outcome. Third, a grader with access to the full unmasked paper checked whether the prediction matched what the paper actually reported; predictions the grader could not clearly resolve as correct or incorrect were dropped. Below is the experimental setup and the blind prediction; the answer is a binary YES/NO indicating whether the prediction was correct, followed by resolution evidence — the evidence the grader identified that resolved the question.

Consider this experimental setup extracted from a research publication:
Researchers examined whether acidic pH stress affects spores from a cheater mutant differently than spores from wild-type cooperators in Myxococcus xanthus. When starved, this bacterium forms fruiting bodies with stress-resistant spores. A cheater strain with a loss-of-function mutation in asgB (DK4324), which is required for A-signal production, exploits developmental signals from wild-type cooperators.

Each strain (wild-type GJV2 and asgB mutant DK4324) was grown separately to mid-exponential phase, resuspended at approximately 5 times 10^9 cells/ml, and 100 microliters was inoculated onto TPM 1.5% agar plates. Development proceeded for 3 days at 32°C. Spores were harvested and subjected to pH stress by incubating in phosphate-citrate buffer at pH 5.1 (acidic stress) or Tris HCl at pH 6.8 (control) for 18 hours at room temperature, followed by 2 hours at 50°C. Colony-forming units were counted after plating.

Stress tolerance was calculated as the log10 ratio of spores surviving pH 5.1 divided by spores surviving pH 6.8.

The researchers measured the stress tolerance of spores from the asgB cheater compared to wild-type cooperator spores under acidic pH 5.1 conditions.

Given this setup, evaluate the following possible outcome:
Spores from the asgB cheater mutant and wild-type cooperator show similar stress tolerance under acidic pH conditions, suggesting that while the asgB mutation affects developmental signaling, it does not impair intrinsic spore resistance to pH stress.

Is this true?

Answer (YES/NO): YES